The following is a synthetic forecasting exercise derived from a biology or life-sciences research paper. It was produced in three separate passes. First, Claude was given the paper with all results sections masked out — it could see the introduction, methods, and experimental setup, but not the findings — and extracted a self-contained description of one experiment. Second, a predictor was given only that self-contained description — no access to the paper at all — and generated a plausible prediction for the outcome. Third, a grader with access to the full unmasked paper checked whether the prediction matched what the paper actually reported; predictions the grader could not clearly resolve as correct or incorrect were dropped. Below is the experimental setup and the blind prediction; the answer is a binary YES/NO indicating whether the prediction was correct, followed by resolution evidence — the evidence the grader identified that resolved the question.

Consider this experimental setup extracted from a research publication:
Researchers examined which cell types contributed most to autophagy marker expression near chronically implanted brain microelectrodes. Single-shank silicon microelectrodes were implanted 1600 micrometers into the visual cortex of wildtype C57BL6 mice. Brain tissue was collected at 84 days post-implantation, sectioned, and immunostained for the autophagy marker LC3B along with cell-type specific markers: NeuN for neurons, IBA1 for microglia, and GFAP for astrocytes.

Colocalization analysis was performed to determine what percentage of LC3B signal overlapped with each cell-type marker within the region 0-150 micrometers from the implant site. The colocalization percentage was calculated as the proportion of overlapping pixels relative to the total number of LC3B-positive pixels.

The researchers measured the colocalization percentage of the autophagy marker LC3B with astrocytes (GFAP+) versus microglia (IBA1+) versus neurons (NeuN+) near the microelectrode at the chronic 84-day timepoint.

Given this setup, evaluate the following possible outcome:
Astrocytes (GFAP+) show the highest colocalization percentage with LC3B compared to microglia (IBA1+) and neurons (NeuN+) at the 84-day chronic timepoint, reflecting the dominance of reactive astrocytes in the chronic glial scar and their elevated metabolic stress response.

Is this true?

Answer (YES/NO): YES